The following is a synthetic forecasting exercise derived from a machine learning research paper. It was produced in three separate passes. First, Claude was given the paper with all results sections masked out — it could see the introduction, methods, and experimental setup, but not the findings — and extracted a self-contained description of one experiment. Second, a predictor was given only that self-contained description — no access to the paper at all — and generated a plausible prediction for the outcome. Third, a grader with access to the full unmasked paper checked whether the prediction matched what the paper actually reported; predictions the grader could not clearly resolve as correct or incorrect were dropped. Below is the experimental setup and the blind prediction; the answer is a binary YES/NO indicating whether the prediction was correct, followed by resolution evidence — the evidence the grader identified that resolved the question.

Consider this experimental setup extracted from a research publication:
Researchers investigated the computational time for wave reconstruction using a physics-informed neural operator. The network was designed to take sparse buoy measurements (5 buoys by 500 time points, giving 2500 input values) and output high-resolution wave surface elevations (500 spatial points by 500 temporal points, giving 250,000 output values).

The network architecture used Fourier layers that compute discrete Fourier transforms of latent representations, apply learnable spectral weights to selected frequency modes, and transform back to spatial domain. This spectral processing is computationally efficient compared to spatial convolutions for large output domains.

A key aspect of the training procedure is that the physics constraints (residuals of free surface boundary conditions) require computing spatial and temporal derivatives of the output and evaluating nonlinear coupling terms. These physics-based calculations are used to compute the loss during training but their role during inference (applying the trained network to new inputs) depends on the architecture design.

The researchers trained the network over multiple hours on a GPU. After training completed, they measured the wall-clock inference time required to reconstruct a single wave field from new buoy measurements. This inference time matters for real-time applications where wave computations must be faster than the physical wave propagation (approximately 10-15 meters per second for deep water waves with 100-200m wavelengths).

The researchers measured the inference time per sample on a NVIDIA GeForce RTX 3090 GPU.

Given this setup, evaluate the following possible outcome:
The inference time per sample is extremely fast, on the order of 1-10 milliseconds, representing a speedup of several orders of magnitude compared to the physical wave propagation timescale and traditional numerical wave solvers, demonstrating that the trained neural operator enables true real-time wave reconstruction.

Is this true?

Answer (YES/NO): NO